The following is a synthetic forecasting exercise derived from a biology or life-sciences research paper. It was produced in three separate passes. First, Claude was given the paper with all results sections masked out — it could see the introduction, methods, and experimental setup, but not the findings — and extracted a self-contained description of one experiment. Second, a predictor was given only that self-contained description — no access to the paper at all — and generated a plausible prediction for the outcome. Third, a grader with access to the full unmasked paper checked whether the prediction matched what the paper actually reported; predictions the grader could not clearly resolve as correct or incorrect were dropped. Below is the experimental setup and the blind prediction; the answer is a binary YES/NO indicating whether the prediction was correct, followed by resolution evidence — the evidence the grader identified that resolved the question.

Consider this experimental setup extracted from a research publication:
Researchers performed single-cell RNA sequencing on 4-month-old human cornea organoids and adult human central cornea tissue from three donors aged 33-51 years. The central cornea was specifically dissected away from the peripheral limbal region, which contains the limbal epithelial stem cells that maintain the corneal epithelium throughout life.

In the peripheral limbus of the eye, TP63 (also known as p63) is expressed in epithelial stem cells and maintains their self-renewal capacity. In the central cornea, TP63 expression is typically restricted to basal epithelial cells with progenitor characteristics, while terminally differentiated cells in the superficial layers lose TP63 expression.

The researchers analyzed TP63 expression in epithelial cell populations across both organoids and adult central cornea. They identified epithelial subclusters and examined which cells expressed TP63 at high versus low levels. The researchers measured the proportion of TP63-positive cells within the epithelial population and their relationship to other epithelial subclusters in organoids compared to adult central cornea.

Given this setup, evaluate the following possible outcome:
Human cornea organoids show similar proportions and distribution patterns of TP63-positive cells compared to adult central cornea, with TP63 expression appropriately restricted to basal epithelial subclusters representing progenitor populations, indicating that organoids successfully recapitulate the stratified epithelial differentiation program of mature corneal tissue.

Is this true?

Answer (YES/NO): NO